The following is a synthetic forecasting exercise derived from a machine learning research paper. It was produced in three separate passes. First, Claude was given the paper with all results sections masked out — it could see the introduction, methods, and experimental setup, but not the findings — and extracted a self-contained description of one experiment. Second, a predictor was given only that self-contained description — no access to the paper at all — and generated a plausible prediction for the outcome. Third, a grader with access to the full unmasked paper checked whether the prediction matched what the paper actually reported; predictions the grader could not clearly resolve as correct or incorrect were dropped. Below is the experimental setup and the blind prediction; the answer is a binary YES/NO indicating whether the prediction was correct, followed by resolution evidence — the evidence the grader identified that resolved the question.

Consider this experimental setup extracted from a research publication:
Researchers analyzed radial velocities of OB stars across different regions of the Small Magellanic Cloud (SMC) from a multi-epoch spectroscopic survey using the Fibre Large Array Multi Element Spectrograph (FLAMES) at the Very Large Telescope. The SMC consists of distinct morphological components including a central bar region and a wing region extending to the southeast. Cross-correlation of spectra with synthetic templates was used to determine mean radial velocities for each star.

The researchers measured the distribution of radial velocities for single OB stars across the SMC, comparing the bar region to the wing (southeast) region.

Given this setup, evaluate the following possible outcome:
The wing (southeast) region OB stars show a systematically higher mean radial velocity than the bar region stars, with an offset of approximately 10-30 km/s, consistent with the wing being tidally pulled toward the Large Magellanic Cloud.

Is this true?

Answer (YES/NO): YES